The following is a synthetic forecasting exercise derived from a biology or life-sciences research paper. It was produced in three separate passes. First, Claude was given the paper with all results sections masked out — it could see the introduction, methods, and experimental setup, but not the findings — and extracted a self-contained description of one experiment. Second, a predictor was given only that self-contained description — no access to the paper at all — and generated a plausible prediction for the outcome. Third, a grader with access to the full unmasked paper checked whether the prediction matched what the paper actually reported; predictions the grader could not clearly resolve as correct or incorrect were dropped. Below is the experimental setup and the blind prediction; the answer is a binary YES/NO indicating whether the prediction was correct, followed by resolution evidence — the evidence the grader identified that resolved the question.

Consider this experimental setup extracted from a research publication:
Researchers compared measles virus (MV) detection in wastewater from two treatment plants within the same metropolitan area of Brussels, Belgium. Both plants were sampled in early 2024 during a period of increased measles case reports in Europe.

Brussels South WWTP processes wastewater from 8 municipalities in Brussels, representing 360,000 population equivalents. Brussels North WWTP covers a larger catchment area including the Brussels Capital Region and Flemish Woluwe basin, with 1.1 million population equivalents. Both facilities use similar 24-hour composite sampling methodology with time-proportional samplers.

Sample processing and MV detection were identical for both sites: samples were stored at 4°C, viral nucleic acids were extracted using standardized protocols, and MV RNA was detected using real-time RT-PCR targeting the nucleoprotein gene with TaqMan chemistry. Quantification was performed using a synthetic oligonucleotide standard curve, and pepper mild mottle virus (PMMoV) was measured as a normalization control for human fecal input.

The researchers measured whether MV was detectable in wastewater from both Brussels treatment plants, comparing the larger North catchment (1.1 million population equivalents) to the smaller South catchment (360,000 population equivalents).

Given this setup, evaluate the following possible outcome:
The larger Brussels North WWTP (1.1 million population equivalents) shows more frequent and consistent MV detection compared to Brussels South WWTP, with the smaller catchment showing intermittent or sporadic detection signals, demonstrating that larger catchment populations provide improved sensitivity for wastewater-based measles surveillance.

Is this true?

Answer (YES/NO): NO